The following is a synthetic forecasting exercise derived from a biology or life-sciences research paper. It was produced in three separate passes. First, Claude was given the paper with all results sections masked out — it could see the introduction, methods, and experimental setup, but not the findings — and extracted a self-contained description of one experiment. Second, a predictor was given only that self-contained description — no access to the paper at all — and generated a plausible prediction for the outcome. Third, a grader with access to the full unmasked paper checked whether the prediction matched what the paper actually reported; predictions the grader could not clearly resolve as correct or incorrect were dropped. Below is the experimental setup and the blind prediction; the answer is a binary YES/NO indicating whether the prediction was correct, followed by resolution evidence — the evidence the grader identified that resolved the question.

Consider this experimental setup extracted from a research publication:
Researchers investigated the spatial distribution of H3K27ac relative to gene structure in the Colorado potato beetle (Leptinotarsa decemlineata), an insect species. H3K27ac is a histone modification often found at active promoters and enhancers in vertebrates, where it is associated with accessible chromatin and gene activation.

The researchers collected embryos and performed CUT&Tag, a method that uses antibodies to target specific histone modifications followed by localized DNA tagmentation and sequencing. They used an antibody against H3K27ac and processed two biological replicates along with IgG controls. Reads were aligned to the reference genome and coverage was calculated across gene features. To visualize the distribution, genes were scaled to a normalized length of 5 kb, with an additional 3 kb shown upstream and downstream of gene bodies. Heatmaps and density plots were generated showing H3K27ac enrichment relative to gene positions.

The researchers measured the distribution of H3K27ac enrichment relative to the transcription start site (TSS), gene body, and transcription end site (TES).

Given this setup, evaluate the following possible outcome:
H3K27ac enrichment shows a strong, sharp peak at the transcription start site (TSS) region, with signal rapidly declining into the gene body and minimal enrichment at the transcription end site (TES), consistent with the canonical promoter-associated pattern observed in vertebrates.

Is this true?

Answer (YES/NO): YES